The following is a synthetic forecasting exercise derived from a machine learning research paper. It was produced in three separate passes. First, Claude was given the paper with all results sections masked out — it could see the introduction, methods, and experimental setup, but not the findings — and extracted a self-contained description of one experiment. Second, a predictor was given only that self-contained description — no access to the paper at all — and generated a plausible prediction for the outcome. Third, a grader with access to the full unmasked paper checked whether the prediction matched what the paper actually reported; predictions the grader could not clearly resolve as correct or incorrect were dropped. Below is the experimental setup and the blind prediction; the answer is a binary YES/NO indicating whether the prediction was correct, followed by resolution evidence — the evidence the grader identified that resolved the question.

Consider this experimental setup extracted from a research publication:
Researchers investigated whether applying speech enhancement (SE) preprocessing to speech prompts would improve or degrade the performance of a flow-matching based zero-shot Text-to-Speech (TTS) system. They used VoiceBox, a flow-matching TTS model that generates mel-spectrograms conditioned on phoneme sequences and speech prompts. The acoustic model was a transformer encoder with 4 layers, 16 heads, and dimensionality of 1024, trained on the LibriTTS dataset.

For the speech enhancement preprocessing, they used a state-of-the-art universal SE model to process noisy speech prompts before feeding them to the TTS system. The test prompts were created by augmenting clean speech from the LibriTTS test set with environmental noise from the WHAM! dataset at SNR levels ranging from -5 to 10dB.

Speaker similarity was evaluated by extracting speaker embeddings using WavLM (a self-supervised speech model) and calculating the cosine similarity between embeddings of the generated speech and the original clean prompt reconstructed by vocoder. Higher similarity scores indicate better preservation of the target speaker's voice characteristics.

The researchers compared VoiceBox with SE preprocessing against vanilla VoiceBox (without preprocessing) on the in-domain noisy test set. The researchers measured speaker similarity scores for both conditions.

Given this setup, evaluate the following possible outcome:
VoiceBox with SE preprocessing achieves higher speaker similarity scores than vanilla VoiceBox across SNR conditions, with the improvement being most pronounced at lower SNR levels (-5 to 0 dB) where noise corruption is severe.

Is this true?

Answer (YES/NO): NO